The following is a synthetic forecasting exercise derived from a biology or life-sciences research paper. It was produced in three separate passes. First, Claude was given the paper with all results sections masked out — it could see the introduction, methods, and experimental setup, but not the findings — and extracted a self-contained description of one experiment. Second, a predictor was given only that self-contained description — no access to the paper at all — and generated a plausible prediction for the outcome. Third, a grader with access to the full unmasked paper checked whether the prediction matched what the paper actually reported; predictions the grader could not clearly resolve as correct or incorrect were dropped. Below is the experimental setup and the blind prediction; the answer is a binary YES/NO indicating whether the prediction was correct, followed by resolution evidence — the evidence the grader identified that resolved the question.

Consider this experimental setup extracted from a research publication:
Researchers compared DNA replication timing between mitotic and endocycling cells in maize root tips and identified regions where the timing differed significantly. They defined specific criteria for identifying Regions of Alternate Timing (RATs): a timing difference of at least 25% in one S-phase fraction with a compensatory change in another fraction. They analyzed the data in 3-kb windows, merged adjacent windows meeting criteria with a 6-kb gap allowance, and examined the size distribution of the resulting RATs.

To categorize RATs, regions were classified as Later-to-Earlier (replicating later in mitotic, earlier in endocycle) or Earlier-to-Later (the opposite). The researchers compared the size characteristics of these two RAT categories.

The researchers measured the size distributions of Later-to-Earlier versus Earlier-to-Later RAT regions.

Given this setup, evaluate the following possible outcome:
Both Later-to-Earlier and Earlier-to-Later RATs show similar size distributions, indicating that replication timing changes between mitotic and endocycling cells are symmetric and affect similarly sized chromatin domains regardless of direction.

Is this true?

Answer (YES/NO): NO